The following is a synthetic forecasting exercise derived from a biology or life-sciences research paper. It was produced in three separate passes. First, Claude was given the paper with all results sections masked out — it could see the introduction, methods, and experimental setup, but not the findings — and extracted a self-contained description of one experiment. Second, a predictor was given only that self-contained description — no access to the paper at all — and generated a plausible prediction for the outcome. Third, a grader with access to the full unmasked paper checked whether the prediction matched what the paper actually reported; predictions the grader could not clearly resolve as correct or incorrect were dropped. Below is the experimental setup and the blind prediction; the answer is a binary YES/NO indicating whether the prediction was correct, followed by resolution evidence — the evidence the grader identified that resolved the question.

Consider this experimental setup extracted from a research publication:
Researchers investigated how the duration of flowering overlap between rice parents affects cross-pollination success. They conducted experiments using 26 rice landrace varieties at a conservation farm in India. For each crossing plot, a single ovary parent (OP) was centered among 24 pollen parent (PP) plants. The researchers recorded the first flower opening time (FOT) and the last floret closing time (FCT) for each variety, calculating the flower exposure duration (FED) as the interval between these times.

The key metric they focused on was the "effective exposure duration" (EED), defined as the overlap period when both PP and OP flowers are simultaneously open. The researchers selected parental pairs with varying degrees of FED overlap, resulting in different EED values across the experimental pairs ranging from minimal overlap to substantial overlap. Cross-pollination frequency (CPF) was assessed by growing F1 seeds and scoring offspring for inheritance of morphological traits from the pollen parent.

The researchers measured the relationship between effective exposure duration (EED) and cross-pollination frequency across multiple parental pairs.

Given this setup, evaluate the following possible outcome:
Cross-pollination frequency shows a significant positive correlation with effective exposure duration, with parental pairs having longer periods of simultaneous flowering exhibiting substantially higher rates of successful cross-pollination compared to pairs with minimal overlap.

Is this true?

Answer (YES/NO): YES